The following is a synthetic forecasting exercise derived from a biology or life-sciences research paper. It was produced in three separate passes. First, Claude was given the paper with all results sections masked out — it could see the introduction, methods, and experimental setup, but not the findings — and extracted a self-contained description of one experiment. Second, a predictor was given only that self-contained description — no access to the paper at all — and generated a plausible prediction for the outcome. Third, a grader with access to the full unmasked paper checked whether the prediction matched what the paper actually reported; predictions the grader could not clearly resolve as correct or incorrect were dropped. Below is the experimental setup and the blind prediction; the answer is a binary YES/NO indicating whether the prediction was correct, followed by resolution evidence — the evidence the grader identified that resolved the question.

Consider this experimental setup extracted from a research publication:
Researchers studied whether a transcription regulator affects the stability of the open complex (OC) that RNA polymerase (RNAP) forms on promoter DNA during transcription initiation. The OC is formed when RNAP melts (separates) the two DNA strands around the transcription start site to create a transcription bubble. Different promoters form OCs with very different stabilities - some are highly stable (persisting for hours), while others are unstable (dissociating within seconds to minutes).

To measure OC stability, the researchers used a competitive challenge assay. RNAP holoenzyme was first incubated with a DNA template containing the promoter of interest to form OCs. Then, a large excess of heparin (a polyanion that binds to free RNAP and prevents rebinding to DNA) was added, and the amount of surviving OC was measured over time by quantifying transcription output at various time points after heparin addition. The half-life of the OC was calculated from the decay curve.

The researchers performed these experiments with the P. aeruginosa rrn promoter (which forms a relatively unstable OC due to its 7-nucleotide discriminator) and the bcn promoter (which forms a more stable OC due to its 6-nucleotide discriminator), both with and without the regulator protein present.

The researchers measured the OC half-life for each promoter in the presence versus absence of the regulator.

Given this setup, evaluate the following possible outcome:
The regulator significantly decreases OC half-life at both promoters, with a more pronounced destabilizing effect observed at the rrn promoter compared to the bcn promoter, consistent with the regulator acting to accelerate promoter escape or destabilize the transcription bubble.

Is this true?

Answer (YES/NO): NO